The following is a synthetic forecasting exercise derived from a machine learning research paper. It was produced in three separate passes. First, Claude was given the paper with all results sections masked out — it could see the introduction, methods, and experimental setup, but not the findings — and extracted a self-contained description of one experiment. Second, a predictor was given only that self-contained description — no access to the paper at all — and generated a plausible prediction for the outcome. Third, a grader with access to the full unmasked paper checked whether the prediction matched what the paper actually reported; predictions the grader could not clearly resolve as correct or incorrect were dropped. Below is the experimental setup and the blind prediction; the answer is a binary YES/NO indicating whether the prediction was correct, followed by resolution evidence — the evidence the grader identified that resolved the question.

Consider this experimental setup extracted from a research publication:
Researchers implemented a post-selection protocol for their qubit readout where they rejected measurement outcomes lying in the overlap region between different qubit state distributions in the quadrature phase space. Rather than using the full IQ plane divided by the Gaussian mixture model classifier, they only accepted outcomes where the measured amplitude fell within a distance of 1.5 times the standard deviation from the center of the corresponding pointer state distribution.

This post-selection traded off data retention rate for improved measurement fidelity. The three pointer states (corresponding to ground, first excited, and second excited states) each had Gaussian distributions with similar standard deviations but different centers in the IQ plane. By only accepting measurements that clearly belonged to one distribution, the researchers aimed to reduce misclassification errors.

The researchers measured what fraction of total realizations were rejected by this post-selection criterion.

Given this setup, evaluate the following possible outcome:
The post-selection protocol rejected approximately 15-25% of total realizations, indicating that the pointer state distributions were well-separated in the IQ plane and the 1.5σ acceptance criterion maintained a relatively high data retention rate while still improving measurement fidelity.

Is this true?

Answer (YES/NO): NO